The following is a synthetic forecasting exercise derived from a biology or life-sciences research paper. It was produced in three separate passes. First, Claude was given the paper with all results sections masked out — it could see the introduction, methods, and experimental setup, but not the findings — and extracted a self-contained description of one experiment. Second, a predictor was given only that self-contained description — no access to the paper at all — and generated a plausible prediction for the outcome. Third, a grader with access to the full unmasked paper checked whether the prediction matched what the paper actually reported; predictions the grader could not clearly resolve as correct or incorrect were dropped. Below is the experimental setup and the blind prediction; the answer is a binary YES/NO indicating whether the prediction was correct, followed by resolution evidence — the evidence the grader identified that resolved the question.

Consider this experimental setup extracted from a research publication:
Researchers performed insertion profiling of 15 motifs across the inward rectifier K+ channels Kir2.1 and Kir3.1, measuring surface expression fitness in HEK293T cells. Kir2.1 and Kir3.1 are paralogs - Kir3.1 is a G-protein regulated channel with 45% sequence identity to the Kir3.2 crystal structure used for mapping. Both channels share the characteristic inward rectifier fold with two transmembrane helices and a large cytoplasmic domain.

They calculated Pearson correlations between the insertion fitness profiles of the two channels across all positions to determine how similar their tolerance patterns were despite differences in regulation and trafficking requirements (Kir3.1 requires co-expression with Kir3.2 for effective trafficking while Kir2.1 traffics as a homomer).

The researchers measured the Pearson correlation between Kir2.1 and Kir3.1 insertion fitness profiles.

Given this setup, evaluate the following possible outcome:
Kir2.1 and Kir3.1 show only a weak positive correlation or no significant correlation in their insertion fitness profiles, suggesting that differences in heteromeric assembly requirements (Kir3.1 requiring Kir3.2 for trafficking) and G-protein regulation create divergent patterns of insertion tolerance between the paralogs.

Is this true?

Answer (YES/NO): NO